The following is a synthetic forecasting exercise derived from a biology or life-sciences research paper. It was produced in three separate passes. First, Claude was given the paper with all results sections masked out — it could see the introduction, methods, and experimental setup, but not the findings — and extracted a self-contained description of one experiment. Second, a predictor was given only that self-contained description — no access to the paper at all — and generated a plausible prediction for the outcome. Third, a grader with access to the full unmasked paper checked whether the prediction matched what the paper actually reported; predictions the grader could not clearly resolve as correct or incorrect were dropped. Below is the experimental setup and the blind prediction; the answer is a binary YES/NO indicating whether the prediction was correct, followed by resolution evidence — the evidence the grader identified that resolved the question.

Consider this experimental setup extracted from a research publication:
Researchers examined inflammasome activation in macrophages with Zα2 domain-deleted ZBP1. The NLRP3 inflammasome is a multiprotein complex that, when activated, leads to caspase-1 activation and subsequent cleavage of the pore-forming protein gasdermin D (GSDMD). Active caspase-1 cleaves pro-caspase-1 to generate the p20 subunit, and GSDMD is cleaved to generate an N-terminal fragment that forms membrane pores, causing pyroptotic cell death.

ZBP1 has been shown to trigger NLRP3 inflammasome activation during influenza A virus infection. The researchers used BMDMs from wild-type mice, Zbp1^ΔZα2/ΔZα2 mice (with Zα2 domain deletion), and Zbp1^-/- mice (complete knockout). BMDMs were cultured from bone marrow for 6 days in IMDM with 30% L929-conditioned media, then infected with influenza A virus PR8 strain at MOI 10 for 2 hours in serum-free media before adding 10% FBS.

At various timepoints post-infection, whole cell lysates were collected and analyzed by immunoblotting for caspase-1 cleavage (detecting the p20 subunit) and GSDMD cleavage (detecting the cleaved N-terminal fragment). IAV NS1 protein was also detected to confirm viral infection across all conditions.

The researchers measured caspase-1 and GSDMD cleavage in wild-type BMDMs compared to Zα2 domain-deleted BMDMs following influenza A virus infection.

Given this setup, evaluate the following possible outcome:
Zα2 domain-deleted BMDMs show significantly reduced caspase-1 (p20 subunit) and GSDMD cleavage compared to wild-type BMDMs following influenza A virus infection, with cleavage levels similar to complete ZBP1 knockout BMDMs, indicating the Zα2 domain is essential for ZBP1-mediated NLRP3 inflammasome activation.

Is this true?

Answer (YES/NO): YES